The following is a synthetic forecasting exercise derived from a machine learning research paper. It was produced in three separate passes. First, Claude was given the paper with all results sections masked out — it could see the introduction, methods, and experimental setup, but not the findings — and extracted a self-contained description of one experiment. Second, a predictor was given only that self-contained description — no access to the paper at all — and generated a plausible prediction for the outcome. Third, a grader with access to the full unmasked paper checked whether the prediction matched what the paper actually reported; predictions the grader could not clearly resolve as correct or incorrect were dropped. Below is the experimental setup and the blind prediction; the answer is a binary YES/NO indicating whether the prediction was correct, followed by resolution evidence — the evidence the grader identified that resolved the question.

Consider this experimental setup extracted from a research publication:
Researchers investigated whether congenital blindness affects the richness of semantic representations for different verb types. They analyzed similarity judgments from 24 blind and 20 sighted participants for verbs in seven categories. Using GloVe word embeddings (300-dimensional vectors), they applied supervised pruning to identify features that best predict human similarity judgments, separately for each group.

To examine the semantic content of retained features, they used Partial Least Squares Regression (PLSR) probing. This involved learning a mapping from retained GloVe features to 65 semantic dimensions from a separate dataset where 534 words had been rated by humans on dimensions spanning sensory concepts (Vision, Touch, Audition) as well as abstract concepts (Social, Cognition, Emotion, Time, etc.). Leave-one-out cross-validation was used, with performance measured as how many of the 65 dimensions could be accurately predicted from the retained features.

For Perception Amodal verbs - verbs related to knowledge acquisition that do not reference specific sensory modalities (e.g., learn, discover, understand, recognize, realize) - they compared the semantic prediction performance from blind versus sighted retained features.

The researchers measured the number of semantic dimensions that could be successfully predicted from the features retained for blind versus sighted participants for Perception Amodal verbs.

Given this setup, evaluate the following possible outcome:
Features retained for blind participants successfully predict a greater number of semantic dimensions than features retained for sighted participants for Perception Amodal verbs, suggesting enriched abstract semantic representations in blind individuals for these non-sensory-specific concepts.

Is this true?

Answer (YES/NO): NO